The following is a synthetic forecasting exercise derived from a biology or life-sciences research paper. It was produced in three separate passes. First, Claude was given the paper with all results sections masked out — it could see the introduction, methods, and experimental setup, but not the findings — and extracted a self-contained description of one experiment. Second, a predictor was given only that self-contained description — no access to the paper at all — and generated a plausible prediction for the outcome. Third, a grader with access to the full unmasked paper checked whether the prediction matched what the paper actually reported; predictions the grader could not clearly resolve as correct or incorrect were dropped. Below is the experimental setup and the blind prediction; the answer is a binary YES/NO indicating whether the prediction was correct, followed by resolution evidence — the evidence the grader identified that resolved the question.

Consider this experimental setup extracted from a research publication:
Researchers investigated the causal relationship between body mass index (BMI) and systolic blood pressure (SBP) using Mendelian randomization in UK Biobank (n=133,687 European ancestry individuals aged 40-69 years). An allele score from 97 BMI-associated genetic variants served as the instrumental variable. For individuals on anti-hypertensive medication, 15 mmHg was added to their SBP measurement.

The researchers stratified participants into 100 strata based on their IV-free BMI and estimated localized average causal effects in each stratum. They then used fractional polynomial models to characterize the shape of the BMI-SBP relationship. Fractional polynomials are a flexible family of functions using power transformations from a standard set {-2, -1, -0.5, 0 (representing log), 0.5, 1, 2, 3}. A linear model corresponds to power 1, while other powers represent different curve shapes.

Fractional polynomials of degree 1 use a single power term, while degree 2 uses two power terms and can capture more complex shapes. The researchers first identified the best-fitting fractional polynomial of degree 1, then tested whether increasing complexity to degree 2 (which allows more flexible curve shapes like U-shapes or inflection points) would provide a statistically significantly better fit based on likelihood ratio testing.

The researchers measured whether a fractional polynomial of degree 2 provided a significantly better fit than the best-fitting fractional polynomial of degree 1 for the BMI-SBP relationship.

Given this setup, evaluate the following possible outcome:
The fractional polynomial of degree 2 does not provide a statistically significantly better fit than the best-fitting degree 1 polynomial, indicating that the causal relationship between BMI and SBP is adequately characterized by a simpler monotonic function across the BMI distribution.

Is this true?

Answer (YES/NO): YES